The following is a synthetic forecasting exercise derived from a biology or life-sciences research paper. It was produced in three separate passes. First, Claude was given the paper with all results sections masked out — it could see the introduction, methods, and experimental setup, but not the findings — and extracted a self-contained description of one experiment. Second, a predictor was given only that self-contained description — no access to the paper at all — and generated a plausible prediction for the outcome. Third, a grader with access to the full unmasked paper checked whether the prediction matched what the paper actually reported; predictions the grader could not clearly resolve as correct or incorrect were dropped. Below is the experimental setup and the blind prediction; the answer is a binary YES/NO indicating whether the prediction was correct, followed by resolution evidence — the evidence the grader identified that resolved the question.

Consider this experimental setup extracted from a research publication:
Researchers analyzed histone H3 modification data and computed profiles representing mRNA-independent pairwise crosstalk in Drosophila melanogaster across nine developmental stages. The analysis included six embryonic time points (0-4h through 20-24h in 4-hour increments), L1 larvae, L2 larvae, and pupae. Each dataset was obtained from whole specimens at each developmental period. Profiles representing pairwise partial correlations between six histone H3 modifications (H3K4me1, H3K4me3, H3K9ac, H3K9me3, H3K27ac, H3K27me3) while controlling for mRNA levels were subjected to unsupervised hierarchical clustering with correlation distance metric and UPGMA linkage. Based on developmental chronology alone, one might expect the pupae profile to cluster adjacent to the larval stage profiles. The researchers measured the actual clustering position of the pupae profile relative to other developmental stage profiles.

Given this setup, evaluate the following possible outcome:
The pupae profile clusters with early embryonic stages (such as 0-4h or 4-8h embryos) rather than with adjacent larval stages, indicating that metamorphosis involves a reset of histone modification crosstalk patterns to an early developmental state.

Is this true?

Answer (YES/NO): NO